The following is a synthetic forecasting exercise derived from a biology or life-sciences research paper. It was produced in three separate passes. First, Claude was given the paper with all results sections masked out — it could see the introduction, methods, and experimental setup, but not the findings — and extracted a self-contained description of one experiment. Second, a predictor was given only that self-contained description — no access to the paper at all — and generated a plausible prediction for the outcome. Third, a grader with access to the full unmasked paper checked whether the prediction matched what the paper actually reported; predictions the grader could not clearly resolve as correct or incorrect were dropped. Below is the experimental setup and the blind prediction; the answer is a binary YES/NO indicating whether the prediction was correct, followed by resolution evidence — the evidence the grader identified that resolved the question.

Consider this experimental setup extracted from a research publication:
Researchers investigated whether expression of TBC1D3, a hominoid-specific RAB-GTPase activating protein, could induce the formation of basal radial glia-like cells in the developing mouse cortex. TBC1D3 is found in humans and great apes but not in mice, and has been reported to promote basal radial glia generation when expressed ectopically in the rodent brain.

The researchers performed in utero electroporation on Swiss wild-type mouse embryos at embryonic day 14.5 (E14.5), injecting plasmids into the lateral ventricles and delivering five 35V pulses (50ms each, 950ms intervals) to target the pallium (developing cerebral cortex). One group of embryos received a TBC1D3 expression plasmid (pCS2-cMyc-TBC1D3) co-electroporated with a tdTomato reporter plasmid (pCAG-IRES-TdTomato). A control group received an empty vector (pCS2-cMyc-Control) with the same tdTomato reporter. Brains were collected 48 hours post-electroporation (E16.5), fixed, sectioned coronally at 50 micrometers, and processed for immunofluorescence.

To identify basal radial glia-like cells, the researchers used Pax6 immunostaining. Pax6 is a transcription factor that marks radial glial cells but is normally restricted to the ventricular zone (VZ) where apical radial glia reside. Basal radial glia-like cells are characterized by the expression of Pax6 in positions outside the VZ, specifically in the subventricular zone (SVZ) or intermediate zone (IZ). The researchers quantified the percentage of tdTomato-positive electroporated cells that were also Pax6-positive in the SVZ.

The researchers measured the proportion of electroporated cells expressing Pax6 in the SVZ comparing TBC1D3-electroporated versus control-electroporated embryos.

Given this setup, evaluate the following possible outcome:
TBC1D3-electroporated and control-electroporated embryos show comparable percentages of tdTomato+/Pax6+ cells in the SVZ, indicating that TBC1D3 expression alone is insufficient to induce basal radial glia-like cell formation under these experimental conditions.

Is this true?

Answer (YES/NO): NO